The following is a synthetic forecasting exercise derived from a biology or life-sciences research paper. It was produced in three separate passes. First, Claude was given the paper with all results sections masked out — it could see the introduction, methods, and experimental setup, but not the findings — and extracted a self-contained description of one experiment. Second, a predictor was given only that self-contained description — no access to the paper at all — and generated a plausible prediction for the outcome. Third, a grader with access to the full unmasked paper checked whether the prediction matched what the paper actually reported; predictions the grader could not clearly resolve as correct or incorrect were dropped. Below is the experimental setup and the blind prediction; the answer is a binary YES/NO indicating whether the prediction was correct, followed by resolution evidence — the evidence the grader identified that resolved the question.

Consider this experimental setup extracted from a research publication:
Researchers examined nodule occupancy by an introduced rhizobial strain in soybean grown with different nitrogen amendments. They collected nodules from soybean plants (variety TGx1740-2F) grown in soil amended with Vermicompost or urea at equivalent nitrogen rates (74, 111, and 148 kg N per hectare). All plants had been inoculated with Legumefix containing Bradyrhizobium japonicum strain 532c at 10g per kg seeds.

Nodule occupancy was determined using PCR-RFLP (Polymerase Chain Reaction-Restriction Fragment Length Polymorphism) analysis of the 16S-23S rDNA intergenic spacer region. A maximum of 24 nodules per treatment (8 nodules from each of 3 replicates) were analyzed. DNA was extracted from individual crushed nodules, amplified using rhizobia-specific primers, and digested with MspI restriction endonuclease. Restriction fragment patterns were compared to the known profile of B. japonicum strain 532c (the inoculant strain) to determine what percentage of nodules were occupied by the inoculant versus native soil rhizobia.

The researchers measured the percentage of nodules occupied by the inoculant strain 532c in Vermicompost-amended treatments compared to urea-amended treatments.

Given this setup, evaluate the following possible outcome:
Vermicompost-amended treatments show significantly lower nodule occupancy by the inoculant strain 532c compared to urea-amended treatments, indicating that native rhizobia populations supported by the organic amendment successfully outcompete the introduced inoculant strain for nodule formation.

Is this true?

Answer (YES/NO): NO